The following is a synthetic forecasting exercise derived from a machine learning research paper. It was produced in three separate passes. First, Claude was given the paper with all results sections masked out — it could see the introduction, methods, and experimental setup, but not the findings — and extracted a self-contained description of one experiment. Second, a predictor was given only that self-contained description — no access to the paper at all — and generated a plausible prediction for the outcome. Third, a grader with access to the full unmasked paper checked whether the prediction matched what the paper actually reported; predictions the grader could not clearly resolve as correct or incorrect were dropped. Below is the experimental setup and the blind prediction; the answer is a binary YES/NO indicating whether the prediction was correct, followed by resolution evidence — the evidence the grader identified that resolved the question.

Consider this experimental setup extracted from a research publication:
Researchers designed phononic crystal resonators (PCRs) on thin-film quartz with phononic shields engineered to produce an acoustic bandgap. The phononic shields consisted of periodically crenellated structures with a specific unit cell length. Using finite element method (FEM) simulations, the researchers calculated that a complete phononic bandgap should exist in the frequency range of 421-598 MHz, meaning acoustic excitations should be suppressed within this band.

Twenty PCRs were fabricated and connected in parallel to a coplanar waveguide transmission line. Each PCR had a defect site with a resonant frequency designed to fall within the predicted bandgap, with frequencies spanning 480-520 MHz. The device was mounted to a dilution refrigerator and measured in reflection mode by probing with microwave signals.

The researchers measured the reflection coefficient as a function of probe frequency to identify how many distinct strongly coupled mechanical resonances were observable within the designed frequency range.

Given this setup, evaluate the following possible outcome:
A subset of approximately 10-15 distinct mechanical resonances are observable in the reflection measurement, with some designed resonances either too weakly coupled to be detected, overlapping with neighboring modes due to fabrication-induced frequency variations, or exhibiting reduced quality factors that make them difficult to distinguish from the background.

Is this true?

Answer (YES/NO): NO